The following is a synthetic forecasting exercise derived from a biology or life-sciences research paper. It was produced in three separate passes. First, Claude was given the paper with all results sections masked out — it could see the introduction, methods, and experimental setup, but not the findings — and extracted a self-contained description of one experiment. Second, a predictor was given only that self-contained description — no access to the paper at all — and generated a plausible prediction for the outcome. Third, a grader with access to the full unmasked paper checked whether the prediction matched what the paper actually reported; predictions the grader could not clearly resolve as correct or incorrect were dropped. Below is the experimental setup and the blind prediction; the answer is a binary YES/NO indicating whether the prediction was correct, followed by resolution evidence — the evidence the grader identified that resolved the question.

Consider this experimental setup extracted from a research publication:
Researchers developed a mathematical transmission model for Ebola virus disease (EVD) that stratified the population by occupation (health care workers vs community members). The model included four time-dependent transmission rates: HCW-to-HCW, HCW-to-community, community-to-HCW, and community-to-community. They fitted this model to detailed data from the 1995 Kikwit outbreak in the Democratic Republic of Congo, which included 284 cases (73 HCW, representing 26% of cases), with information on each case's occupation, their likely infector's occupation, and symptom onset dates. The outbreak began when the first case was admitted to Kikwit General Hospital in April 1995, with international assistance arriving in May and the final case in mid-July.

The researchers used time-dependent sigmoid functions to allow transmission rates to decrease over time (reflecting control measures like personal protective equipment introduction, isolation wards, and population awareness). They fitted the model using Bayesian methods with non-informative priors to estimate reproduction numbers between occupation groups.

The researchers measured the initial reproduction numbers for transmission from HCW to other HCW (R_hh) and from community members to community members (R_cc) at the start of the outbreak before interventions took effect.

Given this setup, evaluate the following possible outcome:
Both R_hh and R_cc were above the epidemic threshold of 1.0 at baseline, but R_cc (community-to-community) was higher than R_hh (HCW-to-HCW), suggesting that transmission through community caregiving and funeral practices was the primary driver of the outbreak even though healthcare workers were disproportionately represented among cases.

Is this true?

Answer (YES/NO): NO